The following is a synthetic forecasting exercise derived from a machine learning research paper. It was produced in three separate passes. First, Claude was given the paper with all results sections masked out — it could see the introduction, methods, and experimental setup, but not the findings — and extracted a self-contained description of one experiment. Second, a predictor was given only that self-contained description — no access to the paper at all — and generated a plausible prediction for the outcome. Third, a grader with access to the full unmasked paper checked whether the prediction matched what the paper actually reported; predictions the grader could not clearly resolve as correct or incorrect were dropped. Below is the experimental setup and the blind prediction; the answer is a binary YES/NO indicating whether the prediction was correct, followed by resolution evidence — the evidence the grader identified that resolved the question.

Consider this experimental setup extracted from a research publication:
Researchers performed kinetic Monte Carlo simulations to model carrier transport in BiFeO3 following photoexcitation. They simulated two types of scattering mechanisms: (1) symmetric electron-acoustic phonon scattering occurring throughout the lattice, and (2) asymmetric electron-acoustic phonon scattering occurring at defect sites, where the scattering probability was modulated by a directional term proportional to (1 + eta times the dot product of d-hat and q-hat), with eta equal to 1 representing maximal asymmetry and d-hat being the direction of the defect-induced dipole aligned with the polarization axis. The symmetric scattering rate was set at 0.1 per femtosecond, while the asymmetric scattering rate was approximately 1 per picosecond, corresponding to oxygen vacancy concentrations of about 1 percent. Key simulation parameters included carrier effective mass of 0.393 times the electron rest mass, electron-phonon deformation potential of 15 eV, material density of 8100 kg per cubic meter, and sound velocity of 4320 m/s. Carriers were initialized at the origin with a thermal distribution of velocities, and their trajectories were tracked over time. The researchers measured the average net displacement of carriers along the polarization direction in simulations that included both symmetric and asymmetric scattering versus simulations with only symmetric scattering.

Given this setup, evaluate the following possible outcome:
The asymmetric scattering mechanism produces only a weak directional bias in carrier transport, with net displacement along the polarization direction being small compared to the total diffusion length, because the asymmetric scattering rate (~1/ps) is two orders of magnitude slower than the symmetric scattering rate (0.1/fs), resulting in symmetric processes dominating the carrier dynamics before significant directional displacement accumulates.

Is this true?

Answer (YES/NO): NO